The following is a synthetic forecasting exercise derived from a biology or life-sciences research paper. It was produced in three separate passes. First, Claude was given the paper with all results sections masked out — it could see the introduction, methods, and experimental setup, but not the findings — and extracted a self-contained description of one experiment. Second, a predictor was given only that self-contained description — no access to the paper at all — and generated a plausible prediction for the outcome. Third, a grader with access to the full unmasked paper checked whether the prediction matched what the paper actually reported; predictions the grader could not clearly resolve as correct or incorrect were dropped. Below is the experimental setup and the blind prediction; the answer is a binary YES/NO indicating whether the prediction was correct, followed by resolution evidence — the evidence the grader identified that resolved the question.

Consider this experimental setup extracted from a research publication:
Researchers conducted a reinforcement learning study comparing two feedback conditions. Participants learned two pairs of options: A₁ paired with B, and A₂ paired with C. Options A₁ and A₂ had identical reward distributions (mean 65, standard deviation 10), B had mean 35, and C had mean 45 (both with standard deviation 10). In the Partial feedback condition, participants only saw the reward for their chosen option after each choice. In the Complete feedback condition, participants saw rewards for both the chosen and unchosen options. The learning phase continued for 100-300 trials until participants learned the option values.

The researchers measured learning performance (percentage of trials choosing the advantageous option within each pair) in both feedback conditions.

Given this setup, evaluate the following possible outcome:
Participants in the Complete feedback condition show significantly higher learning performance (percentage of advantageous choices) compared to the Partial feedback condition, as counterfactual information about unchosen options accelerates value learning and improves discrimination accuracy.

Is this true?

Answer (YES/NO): YES